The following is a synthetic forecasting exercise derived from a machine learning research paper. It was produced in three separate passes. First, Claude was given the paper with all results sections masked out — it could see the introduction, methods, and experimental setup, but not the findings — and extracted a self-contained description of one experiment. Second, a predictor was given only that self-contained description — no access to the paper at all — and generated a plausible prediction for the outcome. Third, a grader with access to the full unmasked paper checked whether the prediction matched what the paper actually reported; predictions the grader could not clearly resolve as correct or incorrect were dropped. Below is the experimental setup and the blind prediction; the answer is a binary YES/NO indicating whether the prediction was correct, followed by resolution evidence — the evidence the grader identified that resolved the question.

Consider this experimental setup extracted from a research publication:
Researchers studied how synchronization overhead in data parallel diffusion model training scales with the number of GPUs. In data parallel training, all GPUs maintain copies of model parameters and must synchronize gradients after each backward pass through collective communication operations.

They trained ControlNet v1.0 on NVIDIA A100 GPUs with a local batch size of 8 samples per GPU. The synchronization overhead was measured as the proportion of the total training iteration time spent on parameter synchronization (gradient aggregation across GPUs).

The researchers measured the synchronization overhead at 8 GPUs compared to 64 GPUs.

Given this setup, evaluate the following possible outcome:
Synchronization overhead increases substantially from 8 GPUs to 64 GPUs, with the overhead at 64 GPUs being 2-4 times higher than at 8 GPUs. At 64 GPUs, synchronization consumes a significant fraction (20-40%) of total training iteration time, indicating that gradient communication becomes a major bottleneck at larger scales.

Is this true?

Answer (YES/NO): NO